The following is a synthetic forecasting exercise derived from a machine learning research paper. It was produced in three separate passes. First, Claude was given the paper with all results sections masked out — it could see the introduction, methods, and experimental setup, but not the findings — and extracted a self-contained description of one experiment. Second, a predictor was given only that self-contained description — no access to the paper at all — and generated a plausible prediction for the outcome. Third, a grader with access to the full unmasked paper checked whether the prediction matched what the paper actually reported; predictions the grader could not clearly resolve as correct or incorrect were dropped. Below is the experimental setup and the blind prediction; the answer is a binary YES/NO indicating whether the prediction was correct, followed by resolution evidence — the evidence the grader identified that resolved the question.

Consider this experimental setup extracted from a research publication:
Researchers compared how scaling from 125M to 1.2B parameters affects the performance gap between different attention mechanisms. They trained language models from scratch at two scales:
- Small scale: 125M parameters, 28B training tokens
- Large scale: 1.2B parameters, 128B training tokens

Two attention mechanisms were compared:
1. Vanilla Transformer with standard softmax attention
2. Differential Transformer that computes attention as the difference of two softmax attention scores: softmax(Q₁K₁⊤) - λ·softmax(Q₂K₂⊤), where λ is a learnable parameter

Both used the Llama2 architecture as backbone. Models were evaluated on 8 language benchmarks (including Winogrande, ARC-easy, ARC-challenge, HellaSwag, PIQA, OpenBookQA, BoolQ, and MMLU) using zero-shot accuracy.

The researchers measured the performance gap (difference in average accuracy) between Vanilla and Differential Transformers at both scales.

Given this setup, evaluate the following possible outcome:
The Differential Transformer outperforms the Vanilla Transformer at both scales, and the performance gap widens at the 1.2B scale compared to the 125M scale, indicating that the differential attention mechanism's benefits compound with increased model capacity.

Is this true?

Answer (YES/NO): NO